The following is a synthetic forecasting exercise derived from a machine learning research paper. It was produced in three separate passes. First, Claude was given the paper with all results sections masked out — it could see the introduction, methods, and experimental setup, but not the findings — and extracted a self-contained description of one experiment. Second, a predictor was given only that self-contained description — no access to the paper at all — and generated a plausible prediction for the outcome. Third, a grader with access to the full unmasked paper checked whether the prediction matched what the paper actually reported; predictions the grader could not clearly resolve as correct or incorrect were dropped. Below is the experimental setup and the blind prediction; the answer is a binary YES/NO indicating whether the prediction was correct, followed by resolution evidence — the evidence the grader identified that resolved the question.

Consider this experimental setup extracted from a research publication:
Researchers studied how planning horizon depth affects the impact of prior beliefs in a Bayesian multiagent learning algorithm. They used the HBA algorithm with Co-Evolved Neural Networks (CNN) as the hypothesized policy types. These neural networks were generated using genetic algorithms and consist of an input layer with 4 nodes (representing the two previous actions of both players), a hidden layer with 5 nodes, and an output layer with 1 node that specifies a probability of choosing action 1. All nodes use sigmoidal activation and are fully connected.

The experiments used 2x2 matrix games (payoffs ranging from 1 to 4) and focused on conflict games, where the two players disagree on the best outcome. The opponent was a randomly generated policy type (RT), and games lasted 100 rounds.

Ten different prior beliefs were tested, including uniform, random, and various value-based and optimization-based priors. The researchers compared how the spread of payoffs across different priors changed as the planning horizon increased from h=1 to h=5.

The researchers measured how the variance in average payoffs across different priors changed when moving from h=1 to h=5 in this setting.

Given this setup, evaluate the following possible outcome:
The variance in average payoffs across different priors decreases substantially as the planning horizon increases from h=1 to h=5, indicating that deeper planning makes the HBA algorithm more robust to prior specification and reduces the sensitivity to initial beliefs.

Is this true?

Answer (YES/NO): NO